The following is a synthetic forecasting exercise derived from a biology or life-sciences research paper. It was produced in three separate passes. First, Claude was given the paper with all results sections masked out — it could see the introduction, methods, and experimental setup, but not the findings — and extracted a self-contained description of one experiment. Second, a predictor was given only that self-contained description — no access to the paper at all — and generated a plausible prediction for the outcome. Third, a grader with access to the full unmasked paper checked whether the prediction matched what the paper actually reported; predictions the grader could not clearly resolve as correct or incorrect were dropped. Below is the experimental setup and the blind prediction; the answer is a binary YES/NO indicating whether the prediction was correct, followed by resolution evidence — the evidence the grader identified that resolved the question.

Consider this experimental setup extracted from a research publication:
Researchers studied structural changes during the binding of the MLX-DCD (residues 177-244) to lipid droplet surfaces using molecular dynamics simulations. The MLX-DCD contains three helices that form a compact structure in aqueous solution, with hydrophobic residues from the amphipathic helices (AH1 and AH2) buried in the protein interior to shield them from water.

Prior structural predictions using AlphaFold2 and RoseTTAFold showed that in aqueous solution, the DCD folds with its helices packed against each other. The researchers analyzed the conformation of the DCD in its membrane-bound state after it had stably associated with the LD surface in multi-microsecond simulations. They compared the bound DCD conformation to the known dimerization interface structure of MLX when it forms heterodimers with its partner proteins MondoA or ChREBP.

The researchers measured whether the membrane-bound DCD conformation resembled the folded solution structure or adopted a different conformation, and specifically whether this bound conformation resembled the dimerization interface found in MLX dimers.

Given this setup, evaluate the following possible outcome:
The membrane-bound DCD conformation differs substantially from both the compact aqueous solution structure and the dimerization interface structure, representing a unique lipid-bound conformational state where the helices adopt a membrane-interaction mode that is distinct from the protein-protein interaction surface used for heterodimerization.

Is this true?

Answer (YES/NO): NO